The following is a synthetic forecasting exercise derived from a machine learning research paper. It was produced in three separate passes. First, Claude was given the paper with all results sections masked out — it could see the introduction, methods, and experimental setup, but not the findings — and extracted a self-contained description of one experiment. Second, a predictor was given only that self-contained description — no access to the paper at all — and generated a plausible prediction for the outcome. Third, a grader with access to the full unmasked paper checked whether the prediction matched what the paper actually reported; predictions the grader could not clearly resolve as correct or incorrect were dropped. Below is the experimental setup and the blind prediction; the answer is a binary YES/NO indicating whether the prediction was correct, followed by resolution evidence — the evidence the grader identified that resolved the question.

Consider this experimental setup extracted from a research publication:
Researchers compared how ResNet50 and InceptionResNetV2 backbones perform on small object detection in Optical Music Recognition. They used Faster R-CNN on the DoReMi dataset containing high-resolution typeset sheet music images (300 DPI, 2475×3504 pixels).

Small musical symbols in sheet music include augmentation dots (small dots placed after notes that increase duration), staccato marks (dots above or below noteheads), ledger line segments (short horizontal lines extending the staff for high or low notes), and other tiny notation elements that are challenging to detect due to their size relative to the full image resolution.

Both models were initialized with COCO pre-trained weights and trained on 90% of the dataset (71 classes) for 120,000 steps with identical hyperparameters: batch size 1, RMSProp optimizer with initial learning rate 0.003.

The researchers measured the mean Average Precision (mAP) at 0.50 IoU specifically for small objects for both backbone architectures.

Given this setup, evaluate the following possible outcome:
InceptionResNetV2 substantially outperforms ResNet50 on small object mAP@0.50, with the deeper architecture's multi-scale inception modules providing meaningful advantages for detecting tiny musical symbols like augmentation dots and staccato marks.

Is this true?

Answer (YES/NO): NO